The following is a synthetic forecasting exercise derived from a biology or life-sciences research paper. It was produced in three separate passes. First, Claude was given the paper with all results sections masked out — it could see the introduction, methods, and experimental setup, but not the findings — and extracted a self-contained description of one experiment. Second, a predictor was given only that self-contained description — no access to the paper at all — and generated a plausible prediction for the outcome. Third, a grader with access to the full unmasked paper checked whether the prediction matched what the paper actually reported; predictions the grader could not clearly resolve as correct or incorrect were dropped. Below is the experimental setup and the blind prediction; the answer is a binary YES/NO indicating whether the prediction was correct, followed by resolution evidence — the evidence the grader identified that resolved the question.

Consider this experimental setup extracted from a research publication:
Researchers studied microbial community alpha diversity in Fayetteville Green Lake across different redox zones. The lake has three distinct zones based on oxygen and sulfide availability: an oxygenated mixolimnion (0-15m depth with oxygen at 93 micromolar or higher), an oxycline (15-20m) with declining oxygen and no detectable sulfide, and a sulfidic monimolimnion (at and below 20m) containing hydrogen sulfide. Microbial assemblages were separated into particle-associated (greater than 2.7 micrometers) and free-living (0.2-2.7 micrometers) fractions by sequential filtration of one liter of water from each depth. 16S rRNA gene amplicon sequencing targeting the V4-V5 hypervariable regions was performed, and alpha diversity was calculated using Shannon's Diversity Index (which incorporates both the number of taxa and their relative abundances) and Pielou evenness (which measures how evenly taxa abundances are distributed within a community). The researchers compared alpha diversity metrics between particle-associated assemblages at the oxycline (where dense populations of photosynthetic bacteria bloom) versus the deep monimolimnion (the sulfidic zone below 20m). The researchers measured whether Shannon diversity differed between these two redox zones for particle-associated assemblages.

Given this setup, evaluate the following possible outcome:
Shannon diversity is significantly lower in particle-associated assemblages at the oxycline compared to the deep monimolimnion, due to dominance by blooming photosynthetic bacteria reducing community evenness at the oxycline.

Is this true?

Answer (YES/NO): YES